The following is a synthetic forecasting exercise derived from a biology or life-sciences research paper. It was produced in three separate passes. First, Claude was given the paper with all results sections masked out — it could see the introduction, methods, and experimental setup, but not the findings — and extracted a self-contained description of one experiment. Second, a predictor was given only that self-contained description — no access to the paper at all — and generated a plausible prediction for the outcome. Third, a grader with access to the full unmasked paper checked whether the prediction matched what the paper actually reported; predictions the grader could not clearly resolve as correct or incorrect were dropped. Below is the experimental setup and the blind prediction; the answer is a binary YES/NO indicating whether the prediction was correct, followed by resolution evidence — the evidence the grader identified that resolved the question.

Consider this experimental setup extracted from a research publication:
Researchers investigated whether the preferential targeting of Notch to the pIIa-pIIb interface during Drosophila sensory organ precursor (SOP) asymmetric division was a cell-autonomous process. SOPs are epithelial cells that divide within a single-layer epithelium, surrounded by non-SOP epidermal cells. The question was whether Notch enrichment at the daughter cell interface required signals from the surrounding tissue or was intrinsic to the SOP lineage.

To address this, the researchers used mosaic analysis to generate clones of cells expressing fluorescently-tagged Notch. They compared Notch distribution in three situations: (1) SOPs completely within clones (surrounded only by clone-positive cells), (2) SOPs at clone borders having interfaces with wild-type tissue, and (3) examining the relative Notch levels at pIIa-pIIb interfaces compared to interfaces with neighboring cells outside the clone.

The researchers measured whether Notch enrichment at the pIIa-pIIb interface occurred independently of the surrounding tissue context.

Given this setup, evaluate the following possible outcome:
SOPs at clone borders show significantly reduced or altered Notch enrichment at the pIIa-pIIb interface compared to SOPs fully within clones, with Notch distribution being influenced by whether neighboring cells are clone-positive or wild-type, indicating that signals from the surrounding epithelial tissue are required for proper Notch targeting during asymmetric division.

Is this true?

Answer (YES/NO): NO